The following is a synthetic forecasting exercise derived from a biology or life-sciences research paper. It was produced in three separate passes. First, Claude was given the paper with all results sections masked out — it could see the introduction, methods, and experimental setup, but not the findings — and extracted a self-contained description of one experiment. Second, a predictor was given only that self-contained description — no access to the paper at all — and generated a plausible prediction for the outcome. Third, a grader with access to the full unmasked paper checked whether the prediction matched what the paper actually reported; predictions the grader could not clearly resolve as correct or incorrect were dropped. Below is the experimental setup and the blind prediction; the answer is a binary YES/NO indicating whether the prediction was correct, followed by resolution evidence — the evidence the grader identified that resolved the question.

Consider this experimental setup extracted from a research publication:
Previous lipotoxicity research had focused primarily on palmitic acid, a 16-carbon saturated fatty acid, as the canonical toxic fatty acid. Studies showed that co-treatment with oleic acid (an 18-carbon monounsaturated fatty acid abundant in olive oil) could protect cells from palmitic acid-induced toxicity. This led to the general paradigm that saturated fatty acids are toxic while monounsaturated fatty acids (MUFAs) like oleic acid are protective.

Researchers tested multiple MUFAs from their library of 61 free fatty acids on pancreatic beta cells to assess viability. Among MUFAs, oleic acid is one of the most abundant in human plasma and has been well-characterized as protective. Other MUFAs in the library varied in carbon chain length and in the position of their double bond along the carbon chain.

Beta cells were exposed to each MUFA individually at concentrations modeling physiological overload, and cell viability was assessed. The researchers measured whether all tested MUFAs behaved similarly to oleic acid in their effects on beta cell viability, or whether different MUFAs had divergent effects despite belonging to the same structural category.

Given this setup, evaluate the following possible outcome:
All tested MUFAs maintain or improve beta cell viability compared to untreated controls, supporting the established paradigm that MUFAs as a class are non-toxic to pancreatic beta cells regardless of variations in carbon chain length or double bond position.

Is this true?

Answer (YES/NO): NO